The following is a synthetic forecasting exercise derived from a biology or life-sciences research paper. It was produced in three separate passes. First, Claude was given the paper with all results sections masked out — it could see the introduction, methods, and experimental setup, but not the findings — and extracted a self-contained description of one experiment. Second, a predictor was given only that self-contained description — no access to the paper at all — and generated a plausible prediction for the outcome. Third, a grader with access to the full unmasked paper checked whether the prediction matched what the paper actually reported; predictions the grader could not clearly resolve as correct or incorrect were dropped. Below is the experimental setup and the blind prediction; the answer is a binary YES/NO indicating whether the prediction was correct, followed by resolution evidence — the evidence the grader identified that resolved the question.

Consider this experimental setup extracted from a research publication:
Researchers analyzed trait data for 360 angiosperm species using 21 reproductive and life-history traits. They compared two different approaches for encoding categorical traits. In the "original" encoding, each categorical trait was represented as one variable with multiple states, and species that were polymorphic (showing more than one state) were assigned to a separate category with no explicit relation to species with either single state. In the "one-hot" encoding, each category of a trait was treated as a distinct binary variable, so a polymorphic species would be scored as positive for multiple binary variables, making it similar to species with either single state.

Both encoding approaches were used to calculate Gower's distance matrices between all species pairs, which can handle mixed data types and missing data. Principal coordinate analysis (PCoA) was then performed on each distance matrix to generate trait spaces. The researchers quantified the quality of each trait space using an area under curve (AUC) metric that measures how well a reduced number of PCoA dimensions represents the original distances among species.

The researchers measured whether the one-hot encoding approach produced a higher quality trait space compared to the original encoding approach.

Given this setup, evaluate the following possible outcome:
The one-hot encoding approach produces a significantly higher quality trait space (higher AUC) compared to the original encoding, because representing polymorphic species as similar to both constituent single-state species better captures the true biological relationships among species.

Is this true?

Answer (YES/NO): NO